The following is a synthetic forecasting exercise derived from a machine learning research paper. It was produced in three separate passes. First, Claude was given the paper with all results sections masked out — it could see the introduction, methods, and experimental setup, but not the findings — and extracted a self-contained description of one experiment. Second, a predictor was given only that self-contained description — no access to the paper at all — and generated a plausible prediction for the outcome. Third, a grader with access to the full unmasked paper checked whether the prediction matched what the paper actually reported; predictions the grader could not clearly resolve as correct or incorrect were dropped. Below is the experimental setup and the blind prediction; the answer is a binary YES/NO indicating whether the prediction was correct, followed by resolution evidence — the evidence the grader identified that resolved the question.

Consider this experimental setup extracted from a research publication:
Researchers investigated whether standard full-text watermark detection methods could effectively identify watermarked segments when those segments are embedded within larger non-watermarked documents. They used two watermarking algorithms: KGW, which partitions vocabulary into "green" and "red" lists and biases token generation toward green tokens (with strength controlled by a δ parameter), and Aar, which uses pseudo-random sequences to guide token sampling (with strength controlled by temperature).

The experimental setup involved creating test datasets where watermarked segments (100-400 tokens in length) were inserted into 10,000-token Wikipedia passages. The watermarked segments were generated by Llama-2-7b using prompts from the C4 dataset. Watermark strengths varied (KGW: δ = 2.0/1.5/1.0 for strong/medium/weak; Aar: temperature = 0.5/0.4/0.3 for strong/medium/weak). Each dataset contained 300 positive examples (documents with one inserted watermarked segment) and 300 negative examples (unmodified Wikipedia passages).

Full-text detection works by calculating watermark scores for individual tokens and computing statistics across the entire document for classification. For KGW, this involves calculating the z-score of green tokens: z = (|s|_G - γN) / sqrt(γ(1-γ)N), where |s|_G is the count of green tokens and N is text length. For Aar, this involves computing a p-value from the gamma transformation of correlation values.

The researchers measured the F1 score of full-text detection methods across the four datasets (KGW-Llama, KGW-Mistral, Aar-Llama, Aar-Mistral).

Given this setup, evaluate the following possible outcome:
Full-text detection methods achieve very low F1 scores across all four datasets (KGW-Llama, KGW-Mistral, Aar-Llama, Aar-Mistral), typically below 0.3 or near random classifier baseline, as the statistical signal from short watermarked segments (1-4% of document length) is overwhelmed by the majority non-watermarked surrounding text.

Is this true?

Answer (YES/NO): YES